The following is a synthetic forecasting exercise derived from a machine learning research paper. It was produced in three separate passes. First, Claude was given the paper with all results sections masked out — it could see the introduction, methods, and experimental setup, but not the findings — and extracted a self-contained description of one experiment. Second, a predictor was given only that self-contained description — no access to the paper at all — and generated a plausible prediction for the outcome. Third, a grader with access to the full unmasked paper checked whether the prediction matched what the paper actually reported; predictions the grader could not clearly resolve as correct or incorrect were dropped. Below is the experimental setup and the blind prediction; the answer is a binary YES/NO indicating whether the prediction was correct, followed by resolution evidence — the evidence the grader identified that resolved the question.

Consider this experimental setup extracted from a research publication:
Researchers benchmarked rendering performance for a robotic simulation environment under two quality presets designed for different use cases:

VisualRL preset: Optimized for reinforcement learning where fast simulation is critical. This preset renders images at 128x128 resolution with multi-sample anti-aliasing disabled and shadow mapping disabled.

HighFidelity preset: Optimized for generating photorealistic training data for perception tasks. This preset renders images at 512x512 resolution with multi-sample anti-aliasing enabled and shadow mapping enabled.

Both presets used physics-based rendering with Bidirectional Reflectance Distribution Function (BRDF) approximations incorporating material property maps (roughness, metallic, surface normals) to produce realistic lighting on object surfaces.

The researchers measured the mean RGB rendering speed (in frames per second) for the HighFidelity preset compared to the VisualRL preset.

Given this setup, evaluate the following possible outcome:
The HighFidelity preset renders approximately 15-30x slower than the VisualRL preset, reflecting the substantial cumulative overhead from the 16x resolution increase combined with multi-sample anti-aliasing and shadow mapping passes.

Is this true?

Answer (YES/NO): NO